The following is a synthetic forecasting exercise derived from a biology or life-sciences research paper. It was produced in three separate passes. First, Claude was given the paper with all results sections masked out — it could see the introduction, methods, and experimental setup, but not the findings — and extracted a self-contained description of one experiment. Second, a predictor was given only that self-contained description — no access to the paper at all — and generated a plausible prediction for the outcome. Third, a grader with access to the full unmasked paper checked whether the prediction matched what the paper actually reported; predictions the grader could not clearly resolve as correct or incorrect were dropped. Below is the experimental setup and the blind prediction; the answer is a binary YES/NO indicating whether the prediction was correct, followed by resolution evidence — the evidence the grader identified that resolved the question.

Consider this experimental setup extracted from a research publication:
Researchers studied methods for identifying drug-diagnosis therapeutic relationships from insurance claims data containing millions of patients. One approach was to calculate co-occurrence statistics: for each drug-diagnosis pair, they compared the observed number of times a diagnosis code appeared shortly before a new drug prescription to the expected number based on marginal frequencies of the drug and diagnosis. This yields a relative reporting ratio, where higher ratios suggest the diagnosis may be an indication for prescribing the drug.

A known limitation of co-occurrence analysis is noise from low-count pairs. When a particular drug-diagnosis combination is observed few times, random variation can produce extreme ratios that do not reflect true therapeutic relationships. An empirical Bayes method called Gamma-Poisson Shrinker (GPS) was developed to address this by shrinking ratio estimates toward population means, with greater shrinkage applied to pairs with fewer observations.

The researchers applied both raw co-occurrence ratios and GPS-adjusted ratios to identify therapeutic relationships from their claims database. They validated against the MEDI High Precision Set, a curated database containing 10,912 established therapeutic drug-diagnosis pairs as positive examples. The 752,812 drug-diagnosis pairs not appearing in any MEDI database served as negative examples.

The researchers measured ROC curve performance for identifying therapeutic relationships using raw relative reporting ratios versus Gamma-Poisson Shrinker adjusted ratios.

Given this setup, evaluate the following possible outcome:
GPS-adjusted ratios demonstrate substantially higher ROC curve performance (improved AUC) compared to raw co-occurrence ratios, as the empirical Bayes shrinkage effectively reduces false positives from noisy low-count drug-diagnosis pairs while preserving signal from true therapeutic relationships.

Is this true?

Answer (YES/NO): NO